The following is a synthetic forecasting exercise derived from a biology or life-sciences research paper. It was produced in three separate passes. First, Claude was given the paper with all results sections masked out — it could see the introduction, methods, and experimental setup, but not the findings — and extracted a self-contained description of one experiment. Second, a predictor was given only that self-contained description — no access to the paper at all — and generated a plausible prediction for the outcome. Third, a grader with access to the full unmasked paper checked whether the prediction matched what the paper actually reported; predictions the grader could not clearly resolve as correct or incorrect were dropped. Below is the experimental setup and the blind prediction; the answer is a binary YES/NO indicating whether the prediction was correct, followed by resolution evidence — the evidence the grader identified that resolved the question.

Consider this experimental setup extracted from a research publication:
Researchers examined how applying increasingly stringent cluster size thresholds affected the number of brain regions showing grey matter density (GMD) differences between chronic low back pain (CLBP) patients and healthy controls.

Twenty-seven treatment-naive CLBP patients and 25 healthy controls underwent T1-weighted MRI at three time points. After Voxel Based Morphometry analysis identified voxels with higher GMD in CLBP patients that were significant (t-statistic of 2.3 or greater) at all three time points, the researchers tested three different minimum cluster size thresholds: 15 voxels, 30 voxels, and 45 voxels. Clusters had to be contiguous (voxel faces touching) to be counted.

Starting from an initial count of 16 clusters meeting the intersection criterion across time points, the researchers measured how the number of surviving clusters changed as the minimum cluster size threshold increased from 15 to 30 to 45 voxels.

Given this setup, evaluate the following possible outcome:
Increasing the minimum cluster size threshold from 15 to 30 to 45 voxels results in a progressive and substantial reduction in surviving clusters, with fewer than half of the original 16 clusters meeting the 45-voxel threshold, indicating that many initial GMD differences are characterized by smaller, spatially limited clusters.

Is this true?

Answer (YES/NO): NO